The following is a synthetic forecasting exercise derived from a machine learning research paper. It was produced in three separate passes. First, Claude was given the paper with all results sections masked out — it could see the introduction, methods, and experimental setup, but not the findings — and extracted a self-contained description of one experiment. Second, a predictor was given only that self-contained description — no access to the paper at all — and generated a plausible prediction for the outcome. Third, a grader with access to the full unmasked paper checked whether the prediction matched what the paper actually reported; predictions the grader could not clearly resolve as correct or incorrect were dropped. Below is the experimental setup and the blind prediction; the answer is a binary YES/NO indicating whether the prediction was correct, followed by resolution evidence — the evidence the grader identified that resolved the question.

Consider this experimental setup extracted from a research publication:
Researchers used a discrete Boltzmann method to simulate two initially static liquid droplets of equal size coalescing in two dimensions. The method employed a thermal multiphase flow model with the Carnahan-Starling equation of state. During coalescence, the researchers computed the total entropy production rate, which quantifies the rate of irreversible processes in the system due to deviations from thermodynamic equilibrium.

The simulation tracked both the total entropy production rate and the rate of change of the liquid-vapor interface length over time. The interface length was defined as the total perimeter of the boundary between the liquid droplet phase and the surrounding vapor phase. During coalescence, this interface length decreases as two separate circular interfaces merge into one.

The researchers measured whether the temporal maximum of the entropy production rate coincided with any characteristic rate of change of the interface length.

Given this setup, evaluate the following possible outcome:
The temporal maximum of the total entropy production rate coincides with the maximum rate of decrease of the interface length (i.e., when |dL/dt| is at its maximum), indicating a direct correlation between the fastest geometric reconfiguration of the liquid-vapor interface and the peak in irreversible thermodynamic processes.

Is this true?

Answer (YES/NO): YES